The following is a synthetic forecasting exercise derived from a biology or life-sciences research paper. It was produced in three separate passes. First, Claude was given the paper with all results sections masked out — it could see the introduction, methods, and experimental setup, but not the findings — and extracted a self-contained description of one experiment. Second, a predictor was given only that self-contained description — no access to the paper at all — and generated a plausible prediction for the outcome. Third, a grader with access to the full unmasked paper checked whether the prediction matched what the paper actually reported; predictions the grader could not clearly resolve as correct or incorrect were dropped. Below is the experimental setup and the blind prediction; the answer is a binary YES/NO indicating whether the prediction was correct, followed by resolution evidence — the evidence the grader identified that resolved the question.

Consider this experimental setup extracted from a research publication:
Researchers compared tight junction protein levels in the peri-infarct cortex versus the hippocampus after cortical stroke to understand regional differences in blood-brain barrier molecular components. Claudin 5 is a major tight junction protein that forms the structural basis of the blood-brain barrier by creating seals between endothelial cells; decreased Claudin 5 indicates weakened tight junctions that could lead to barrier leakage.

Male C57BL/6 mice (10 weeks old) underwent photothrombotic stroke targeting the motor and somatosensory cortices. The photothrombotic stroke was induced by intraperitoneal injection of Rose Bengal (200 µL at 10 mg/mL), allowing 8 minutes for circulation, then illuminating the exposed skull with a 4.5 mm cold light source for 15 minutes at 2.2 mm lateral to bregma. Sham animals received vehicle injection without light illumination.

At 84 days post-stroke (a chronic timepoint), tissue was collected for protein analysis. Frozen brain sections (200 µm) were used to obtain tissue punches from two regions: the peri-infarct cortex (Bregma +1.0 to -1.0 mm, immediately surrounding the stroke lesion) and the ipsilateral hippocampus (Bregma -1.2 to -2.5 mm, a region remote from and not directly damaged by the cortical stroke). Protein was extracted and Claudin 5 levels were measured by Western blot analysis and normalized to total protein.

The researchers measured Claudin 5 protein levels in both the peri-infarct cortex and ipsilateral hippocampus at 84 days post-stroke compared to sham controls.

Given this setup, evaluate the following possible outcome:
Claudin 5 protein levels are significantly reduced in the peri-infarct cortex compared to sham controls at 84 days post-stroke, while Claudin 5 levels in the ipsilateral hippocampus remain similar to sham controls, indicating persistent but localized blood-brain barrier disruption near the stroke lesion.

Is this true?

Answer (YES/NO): YES